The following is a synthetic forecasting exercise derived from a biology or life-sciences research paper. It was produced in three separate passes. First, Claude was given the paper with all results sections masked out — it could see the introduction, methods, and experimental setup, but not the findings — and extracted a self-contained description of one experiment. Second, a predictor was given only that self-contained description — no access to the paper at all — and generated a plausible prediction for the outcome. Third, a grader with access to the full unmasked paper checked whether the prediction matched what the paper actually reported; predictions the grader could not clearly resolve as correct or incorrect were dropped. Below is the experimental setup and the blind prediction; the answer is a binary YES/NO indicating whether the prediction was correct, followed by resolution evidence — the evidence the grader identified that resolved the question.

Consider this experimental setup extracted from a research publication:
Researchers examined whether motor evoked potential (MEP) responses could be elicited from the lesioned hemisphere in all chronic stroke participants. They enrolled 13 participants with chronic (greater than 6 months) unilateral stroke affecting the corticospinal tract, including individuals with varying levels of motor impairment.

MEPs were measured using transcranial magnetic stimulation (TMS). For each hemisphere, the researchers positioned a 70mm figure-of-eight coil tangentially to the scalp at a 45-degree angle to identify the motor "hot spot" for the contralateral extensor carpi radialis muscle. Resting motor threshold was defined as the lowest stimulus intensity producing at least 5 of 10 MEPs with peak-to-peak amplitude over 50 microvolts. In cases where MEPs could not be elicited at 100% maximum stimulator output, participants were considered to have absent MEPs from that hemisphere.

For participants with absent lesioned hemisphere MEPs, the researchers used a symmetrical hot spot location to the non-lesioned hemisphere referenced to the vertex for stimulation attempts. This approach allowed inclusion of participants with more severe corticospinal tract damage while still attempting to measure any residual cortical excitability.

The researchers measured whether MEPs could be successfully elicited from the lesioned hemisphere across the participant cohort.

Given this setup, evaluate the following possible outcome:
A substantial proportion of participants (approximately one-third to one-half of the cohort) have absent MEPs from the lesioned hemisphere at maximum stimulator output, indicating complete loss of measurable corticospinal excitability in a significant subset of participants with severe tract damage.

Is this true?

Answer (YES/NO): YES